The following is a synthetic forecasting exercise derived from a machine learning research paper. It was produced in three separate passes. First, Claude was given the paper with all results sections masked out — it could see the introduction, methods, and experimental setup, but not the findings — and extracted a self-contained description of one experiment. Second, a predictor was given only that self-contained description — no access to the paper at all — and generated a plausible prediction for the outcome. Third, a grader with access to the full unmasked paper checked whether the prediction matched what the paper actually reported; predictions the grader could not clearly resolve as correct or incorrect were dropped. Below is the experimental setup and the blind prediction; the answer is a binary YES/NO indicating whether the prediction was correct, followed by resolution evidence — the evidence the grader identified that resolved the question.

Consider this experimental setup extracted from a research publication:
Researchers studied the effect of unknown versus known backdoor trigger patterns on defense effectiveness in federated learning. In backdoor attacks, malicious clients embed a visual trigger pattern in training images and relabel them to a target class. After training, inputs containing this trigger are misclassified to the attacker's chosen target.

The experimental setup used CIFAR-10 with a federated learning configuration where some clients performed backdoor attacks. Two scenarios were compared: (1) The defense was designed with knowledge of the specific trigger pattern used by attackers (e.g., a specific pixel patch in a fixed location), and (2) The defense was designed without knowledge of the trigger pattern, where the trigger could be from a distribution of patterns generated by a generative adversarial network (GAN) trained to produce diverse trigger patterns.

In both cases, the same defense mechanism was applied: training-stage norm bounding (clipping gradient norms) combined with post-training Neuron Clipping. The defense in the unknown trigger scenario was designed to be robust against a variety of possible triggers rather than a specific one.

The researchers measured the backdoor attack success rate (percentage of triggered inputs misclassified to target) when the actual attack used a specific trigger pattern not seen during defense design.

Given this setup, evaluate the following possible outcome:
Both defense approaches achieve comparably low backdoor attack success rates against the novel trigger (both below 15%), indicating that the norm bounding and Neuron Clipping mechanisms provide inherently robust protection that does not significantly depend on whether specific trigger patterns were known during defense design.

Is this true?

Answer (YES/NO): NO